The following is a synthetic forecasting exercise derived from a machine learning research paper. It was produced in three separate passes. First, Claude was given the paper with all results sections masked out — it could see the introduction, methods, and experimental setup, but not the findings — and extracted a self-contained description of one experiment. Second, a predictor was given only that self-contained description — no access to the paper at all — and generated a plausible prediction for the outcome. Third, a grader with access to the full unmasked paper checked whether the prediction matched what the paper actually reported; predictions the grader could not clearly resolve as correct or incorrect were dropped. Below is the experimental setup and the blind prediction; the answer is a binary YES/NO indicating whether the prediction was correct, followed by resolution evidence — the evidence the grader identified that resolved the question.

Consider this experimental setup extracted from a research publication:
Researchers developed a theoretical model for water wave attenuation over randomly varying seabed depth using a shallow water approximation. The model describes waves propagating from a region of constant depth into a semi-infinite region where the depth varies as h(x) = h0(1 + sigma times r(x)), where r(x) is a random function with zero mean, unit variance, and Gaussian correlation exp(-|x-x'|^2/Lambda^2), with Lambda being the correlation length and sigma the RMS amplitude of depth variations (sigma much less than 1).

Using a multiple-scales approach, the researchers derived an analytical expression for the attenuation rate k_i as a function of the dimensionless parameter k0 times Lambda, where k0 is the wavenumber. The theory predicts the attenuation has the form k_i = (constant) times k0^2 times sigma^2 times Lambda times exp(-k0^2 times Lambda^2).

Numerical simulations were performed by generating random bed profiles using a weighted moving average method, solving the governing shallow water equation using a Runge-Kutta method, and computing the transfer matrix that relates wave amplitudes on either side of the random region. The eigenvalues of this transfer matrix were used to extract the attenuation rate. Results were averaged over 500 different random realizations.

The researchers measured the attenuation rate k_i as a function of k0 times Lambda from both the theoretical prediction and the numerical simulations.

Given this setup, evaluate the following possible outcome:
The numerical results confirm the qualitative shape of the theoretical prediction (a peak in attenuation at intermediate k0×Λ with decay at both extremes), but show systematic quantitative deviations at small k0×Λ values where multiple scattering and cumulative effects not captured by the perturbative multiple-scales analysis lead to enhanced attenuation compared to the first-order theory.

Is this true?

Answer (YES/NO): NO